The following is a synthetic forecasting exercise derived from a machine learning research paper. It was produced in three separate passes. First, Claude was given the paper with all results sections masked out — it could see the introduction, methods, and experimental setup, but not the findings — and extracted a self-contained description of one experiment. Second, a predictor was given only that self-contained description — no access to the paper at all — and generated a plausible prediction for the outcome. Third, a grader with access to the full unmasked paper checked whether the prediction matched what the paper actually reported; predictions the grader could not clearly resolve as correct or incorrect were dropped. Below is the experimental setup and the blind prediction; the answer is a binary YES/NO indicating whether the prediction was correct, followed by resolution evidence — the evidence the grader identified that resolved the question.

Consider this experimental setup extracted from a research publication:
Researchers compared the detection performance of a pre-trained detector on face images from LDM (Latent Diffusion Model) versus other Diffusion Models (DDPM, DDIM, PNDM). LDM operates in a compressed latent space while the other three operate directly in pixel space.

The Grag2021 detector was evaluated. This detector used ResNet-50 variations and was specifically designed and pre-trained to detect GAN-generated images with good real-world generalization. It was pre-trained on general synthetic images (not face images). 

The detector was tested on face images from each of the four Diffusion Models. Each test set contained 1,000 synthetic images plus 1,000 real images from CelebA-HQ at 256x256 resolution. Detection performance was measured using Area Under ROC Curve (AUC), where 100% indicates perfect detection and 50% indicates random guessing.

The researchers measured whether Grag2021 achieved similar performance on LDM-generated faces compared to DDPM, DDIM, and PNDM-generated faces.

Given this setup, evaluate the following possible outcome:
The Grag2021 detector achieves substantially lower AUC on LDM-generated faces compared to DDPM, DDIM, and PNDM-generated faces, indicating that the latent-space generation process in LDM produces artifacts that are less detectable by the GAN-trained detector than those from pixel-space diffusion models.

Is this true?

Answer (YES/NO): NO